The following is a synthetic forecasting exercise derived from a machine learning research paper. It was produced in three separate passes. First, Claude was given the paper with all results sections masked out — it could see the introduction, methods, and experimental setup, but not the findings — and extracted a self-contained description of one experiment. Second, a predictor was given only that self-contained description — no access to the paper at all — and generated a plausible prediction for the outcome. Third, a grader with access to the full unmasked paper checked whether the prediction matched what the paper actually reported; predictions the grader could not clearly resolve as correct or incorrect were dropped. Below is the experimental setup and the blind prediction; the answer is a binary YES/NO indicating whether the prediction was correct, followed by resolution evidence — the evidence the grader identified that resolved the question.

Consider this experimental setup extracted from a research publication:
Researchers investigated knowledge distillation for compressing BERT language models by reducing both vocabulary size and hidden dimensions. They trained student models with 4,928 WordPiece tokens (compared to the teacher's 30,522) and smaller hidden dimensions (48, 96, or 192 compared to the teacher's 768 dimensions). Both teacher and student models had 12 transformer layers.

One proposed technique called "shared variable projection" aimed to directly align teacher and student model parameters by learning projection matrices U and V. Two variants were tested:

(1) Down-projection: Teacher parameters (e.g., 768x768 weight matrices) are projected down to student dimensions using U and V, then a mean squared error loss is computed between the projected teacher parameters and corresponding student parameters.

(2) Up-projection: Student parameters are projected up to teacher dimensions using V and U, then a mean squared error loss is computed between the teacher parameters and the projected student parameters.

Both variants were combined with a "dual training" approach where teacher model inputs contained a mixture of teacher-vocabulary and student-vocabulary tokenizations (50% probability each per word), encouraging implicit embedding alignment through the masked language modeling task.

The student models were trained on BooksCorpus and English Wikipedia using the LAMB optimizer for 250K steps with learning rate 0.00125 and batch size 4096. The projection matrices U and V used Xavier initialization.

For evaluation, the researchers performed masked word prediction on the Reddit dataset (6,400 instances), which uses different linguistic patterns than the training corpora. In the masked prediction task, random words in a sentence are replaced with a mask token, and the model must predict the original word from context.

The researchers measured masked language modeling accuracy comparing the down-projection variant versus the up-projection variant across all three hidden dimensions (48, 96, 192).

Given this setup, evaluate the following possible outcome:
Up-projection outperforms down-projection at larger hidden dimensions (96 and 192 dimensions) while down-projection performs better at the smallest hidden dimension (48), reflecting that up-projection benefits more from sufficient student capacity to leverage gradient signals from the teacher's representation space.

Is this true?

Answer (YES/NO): NO